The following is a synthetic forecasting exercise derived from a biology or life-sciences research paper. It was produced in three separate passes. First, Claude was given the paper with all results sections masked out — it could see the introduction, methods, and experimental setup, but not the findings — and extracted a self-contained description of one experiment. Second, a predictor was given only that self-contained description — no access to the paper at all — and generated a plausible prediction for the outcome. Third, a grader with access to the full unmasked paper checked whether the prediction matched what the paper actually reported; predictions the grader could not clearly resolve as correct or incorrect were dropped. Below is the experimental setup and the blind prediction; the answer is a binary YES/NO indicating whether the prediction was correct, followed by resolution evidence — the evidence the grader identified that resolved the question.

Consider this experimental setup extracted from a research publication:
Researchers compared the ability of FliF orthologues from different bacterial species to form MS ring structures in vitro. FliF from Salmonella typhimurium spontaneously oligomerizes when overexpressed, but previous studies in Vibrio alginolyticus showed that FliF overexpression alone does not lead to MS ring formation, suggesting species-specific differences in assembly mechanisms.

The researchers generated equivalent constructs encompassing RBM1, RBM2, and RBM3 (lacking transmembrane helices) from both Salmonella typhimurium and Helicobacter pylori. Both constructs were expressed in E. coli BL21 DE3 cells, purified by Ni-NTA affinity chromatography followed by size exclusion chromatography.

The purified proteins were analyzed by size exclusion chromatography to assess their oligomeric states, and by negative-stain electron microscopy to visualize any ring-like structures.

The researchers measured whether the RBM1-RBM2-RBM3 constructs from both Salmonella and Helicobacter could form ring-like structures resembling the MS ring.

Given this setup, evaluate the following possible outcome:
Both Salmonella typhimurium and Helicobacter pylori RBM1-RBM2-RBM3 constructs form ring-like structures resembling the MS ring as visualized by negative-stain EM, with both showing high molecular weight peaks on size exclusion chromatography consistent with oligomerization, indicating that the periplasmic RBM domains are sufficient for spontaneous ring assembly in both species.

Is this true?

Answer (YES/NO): NO